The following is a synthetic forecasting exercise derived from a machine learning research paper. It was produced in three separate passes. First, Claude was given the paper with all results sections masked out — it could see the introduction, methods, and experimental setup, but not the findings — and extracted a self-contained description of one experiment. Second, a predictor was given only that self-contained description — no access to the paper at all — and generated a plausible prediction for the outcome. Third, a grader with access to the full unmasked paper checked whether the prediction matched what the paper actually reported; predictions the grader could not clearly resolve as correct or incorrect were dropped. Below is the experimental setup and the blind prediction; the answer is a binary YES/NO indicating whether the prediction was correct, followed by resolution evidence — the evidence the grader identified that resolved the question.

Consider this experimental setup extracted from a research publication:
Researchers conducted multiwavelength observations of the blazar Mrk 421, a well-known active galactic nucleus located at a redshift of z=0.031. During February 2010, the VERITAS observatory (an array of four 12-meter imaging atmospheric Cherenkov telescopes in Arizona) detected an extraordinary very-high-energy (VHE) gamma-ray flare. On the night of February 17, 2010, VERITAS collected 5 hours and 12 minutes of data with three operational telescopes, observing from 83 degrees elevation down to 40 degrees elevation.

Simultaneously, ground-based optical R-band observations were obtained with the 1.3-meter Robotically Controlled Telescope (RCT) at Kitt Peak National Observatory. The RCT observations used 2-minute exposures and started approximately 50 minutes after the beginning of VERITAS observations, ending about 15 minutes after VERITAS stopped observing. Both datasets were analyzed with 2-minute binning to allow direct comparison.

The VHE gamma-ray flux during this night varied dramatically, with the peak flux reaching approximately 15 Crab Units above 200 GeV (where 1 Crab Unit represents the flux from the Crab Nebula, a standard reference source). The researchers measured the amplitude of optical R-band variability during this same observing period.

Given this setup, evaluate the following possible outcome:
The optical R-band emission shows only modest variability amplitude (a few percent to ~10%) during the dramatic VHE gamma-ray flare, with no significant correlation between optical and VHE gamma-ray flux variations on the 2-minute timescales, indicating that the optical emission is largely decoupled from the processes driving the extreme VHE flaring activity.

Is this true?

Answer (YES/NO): NO